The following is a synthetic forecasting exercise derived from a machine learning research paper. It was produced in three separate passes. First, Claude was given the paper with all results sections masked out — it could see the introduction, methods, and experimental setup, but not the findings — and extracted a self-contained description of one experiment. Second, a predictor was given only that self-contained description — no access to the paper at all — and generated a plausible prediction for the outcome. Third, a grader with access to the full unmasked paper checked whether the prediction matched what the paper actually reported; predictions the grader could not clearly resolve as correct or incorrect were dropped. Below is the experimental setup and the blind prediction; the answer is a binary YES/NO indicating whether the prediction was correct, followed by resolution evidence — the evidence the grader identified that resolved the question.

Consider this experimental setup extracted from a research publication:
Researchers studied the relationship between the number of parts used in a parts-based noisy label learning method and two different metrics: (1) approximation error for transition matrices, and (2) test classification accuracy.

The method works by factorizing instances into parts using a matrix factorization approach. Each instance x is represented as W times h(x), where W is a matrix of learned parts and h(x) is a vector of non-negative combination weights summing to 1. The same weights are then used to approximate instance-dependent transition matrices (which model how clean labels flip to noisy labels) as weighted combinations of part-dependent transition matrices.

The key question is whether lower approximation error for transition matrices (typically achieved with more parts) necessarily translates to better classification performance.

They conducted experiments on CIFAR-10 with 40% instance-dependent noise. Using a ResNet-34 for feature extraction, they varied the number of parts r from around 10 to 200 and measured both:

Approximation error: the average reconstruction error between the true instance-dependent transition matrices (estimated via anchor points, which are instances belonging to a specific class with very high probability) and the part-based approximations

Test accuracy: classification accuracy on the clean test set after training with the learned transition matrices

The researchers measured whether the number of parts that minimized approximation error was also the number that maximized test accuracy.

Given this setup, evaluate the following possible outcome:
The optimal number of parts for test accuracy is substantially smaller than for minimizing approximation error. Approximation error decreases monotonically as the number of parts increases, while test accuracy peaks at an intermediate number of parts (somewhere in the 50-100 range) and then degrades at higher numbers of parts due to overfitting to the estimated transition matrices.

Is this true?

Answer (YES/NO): NO